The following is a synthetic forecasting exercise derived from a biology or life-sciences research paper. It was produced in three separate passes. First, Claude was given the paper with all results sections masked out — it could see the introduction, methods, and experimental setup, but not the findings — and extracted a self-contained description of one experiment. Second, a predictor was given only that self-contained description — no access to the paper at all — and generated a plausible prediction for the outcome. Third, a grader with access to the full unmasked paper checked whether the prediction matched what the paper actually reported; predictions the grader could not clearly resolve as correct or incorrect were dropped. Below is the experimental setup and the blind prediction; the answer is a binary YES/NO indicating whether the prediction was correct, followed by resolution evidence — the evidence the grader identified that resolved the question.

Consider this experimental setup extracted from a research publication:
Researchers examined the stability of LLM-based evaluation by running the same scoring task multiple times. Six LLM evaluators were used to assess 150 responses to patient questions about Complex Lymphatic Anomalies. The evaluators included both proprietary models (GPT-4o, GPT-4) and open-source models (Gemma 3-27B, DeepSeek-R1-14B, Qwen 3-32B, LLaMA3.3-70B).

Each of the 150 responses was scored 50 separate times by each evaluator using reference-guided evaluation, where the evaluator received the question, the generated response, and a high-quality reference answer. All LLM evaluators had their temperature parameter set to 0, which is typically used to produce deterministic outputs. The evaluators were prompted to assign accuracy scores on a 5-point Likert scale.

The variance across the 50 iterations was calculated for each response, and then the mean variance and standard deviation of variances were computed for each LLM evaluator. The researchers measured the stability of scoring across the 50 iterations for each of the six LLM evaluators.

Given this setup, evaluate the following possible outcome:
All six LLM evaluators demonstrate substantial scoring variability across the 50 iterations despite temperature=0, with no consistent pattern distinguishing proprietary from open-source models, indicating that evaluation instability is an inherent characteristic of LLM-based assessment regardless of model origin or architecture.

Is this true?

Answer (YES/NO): NO